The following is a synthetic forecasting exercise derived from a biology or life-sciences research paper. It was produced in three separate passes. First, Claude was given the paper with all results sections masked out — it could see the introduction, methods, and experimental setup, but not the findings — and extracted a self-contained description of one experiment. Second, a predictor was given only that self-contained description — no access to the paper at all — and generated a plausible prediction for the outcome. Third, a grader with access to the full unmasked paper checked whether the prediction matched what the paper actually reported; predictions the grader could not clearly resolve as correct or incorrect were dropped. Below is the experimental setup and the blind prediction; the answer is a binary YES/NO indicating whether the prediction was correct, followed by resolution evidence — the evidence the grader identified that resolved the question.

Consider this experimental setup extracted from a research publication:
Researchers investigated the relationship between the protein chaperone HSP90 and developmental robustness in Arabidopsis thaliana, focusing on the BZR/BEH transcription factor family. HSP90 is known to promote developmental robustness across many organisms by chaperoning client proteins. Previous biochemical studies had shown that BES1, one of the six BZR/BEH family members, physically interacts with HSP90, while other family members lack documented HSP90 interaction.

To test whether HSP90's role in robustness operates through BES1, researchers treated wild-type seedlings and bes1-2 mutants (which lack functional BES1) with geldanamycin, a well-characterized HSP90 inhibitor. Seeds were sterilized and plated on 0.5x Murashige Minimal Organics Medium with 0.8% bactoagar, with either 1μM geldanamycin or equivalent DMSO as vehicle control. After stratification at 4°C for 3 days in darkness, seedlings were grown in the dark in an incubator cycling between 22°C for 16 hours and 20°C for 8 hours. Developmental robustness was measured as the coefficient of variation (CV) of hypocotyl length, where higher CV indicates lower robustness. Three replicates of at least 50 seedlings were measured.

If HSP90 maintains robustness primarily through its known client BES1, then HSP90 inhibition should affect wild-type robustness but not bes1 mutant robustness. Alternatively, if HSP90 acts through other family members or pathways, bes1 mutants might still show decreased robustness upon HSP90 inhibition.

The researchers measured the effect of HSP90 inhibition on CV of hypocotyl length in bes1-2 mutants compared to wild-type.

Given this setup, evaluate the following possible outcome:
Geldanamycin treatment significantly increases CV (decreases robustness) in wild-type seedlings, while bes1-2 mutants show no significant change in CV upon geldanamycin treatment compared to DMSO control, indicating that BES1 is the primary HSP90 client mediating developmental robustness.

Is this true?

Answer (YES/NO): NO